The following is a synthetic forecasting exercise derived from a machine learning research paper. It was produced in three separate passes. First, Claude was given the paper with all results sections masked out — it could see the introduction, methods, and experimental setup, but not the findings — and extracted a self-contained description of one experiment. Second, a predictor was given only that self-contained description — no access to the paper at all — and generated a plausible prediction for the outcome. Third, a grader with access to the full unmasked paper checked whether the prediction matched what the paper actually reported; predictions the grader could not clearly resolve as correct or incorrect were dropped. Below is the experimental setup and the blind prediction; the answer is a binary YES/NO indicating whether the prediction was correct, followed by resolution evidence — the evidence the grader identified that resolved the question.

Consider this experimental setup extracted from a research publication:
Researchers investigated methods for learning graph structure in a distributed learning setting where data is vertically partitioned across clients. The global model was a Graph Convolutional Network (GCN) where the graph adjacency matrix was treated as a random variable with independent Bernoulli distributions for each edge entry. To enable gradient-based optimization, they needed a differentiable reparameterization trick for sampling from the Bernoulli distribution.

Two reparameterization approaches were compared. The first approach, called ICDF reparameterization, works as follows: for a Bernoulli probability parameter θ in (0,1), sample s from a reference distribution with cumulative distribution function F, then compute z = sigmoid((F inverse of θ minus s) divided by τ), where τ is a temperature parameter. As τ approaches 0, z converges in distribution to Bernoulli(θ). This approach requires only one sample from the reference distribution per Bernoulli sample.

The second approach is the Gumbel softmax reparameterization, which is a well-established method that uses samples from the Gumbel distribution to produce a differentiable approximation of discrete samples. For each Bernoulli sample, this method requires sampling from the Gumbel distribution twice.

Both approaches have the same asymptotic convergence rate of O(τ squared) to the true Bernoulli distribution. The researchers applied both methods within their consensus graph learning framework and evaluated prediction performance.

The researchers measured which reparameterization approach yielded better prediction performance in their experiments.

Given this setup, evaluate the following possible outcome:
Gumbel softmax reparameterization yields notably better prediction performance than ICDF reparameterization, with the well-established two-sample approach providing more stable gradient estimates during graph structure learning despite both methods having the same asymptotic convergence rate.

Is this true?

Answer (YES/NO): NO